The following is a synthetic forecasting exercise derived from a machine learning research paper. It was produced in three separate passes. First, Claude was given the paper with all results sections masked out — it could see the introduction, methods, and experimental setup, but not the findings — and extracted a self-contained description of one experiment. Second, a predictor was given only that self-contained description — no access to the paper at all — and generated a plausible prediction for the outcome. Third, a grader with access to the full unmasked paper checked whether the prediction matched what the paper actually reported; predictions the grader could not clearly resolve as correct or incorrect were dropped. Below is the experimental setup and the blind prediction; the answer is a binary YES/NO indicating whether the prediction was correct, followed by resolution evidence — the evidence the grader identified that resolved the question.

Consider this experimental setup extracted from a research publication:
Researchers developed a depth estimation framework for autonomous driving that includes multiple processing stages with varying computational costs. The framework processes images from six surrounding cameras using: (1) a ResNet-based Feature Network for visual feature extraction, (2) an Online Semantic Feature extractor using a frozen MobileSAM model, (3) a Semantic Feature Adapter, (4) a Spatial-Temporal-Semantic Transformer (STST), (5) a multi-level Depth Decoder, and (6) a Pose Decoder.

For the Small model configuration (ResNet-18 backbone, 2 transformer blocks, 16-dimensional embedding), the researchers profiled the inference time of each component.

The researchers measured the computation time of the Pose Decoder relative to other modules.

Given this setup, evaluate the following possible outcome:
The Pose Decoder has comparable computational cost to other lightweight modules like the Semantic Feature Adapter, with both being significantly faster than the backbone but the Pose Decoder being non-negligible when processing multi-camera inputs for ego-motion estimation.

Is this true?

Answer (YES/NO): NO